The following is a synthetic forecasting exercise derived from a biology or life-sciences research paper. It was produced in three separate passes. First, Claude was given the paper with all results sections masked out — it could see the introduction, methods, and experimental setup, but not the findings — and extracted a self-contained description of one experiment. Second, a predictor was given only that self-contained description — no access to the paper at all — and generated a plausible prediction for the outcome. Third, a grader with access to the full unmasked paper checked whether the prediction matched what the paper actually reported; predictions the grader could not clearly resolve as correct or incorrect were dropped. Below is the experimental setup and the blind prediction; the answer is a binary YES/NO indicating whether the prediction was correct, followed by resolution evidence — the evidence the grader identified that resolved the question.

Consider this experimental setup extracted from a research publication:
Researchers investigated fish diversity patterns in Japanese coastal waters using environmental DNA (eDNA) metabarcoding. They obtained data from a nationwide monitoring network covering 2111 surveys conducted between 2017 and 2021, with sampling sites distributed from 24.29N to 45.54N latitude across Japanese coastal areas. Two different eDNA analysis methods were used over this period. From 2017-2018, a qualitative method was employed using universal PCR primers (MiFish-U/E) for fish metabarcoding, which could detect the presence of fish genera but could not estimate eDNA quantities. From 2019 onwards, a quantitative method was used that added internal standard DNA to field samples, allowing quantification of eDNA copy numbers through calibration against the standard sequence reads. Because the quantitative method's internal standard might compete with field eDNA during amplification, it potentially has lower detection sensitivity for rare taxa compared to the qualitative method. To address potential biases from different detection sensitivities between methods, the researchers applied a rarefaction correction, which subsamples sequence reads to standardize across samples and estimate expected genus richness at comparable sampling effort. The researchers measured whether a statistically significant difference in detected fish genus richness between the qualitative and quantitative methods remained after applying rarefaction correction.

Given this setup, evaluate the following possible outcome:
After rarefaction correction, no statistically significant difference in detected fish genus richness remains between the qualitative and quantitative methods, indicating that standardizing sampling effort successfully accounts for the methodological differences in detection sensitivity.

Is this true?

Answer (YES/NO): NO